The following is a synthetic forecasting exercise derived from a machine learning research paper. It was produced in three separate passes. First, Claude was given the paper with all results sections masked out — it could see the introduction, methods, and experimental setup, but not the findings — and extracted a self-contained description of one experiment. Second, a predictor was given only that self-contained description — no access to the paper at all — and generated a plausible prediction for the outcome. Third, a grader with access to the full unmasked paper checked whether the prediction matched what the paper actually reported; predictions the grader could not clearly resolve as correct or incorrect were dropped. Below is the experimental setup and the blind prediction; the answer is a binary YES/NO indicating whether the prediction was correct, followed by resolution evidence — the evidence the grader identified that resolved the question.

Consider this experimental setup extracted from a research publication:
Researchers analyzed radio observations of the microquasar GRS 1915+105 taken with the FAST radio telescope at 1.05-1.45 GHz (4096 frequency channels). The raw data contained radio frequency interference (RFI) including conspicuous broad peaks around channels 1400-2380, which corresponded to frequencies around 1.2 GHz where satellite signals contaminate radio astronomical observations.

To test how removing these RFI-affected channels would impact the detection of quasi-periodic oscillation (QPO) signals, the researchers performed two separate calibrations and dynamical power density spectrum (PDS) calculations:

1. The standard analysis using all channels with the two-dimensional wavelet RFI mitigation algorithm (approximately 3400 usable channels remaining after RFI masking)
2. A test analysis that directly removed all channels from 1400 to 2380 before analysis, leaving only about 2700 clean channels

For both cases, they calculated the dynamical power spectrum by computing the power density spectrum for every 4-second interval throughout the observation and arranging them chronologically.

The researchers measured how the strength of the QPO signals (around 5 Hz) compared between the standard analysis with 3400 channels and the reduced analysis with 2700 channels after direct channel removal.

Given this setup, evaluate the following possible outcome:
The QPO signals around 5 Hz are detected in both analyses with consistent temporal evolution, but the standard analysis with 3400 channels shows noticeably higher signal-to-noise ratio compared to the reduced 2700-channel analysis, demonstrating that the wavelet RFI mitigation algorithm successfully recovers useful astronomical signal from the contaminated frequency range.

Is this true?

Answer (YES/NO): NO